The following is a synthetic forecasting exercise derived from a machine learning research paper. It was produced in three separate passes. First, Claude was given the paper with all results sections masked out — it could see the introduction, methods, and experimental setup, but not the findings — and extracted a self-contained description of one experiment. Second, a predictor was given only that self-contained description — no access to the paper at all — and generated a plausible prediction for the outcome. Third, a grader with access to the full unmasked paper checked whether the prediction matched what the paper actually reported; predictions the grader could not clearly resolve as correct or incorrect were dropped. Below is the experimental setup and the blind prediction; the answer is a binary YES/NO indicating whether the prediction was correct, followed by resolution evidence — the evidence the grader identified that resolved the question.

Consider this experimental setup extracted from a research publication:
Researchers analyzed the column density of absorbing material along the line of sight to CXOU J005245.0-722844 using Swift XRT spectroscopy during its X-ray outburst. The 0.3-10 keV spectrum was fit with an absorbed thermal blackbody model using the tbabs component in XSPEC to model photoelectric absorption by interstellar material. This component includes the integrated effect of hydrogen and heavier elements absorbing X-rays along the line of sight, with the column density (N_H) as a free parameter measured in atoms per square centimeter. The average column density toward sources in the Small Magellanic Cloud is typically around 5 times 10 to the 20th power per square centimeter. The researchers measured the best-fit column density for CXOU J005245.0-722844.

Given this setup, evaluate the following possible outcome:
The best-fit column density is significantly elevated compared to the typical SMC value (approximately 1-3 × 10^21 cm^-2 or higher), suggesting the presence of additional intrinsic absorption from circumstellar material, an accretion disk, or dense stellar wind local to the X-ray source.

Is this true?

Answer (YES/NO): YES